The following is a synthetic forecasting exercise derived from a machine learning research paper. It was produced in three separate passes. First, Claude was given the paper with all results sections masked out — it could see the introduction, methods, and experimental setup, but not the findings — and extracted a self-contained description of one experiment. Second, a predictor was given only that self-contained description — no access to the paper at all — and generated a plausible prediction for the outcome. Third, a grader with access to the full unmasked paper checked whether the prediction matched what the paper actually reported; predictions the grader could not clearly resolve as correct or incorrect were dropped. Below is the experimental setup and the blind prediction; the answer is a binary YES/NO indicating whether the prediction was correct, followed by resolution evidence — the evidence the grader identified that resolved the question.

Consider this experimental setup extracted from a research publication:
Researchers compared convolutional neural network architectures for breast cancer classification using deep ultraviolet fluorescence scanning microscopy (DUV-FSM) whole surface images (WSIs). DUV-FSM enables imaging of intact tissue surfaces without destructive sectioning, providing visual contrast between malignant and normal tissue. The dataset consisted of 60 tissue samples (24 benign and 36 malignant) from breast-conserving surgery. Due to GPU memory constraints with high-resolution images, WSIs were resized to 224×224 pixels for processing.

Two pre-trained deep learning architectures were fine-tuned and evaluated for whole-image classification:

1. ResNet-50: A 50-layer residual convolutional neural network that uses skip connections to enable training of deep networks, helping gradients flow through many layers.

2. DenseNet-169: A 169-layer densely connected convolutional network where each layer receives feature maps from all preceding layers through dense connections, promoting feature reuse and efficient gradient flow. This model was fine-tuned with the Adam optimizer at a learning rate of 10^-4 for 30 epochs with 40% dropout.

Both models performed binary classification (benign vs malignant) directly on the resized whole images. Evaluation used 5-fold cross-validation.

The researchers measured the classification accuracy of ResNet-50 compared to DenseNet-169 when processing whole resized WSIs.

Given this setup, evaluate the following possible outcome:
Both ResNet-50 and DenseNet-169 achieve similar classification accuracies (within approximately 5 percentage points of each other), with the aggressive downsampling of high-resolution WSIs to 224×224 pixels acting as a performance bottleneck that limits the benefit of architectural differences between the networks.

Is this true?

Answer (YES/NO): YES